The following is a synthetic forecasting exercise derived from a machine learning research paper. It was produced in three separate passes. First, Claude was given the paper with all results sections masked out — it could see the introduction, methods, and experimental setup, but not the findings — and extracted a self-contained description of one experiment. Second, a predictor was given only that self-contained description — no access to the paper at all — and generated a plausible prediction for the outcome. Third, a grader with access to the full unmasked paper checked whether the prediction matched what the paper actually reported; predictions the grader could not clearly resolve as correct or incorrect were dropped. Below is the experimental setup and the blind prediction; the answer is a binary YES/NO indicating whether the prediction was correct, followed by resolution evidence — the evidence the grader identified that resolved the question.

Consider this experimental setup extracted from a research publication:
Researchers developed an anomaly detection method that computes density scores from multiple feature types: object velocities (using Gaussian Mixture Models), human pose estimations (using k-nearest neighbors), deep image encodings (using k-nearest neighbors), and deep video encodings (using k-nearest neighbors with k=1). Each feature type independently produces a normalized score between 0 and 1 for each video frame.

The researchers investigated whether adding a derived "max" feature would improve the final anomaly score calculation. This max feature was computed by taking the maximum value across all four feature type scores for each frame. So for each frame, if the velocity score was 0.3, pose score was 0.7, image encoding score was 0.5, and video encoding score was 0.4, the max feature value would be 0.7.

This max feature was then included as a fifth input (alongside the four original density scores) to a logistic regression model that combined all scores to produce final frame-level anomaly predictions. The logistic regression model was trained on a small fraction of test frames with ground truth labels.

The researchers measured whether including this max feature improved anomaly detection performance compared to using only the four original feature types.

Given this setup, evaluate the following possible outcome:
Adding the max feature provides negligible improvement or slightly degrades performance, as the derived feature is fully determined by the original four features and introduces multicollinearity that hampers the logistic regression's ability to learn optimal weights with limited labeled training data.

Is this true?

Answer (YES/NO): NO